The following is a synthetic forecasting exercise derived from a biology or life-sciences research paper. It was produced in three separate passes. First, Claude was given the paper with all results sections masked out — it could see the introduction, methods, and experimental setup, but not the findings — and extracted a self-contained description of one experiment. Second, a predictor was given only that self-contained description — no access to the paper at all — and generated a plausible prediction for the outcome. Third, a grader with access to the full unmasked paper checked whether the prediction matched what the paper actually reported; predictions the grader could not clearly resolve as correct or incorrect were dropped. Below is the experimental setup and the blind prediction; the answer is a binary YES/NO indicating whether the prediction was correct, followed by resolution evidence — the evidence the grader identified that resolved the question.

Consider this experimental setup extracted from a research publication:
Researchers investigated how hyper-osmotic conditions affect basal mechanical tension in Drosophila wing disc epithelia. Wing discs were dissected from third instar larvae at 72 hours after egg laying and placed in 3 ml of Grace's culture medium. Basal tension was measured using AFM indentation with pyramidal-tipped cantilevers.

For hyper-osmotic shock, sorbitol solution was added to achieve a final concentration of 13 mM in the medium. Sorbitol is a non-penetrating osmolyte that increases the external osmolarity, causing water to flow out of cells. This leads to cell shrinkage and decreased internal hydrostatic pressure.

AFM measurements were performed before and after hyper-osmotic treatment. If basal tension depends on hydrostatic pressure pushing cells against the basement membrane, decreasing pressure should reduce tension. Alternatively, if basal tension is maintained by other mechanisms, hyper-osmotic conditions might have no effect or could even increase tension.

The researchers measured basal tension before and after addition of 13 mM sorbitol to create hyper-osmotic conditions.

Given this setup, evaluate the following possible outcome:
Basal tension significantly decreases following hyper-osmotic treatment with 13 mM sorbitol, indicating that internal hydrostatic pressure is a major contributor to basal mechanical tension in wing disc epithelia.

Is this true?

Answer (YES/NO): YES